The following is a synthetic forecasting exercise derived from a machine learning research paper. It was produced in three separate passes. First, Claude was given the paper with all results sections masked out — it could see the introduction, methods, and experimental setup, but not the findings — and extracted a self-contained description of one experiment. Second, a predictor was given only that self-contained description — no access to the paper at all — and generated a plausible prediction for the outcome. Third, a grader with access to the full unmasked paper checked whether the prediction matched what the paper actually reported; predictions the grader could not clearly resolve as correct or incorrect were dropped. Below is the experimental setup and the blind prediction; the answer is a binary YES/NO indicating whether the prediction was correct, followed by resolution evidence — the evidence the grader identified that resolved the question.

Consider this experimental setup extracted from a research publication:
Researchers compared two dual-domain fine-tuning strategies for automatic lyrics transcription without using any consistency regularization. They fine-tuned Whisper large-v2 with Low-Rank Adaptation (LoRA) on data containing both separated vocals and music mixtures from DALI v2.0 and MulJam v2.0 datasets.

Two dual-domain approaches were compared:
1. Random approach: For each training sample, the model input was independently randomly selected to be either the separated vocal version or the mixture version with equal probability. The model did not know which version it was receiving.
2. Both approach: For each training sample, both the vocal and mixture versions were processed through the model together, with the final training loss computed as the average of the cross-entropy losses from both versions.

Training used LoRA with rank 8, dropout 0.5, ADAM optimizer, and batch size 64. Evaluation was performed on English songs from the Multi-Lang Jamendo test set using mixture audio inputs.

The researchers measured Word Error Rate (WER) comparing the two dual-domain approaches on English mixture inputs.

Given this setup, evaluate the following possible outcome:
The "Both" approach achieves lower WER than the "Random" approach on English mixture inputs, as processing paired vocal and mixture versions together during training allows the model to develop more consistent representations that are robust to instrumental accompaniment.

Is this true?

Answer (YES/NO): NO